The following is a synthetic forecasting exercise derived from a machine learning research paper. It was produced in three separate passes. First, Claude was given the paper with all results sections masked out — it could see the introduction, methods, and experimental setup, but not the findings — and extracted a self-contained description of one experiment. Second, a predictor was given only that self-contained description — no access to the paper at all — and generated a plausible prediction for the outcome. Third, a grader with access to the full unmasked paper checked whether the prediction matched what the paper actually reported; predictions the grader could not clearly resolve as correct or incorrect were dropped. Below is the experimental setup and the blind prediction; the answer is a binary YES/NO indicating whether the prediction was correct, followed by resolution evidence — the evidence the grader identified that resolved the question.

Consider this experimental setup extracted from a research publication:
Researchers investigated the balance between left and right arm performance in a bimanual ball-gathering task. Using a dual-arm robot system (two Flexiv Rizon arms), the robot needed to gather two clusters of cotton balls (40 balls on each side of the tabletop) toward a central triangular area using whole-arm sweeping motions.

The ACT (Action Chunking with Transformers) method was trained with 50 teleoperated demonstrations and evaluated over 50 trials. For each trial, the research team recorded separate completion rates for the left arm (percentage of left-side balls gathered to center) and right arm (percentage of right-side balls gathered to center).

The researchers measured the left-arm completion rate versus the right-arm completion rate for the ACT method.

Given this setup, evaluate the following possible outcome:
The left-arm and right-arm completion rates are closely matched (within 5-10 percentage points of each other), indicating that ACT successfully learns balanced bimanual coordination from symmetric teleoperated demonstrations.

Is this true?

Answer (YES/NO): NO